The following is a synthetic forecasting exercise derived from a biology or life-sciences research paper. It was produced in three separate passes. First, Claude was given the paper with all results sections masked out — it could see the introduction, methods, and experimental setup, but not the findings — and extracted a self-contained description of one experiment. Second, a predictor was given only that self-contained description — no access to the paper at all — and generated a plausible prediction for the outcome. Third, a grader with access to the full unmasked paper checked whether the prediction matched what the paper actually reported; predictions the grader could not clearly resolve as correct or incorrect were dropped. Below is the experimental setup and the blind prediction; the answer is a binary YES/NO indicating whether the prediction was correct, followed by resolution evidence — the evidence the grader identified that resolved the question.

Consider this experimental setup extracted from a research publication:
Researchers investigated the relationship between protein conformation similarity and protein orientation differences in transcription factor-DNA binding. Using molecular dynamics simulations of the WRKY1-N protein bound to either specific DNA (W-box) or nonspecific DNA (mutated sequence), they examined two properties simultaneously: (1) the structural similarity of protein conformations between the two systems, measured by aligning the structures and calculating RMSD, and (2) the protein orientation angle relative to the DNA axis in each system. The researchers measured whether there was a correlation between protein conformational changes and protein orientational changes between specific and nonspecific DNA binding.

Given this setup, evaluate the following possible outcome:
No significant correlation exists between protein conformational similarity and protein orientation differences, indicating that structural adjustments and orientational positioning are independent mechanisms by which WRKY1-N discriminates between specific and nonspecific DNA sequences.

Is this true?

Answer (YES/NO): NO